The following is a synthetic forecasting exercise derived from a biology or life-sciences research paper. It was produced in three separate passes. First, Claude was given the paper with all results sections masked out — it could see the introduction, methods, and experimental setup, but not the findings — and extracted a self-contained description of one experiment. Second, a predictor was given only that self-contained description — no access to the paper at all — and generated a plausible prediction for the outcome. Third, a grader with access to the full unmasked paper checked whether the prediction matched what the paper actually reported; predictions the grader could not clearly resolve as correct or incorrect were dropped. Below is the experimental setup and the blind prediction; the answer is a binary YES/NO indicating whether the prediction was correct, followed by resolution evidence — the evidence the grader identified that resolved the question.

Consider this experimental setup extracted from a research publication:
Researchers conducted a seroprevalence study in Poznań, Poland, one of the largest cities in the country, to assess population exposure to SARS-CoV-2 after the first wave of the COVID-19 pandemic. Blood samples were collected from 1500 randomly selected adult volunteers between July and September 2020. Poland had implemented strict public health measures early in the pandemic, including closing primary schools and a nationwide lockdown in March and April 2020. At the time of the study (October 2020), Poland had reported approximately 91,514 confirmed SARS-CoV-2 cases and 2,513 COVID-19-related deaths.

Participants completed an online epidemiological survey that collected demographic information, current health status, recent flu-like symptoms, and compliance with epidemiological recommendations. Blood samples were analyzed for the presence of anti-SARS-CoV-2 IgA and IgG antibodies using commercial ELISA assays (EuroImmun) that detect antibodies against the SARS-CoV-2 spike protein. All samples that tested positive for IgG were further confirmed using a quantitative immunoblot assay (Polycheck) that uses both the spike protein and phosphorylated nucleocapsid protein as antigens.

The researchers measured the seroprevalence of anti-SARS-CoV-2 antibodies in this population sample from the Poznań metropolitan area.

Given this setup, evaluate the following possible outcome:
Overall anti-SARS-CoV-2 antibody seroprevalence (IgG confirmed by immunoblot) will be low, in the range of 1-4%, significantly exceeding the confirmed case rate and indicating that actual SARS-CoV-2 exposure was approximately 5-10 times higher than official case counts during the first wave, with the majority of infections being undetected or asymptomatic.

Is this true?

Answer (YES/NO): NO